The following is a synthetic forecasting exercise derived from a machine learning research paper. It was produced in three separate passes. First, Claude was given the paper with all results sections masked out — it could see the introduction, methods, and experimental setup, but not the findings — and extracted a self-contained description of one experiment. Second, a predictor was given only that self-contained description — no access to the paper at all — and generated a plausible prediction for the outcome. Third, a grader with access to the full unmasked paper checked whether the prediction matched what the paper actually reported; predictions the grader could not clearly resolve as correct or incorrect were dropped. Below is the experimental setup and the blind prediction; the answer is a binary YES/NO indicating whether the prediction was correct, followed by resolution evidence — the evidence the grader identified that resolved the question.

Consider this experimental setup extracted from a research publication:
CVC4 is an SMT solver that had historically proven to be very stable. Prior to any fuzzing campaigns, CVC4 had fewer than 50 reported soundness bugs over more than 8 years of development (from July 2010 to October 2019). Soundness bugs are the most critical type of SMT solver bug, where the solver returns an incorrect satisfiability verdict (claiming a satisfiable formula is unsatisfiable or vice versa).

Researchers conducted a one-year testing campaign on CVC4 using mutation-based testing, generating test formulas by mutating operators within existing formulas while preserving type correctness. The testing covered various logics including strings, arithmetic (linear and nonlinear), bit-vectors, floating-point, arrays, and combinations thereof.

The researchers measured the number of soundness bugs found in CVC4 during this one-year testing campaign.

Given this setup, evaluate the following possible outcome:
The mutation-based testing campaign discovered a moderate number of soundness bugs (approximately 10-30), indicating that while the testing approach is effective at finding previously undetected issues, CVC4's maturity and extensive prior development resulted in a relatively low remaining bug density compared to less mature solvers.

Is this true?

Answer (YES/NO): YES